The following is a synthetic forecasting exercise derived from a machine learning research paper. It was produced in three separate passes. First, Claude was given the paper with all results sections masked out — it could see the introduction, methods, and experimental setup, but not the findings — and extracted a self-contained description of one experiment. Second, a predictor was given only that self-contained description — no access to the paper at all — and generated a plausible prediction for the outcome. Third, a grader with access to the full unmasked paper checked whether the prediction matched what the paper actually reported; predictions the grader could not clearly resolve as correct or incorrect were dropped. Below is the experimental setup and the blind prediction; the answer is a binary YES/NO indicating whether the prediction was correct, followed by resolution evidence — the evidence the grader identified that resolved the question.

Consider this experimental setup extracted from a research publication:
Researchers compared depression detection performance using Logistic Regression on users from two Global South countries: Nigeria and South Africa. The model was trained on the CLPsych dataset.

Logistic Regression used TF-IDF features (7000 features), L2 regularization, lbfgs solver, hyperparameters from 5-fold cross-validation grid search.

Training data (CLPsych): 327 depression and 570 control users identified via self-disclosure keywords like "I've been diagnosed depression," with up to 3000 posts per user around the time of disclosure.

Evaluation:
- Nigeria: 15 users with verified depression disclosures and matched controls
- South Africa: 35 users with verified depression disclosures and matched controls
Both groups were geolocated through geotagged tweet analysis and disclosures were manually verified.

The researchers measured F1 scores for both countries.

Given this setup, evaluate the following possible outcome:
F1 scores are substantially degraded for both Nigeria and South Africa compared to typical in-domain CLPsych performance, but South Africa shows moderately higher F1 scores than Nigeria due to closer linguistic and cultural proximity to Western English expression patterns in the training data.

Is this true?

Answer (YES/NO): YES